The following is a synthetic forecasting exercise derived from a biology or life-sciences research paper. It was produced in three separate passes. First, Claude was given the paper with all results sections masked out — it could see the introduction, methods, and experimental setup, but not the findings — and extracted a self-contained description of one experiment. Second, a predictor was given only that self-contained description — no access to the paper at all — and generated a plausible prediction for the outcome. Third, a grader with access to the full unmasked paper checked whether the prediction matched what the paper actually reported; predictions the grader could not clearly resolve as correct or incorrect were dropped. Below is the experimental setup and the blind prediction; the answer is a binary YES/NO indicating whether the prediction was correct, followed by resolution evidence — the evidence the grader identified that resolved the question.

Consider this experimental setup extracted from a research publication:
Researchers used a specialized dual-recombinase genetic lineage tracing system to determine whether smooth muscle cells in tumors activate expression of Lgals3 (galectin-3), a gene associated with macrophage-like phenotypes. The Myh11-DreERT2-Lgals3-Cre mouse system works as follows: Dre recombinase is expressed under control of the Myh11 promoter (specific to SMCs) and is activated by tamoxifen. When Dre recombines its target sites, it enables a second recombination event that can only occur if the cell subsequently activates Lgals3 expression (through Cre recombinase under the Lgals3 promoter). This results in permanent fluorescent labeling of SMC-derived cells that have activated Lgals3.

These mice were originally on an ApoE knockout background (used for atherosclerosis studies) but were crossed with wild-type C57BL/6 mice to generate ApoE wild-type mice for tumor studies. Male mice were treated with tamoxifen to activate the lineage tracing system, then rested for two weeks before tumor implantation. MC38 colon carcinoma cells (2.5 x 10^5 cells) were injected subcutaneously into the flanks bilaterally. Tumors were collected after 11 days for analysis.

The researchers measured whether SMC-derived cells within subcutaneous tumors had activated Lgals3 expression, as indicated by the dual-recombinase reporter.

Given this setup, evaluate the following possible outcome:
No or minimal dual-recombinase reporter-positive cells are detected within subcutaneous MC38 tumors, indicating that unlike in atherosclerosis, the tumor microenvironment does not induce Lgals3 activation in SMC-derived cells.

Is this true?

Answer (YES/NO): NO